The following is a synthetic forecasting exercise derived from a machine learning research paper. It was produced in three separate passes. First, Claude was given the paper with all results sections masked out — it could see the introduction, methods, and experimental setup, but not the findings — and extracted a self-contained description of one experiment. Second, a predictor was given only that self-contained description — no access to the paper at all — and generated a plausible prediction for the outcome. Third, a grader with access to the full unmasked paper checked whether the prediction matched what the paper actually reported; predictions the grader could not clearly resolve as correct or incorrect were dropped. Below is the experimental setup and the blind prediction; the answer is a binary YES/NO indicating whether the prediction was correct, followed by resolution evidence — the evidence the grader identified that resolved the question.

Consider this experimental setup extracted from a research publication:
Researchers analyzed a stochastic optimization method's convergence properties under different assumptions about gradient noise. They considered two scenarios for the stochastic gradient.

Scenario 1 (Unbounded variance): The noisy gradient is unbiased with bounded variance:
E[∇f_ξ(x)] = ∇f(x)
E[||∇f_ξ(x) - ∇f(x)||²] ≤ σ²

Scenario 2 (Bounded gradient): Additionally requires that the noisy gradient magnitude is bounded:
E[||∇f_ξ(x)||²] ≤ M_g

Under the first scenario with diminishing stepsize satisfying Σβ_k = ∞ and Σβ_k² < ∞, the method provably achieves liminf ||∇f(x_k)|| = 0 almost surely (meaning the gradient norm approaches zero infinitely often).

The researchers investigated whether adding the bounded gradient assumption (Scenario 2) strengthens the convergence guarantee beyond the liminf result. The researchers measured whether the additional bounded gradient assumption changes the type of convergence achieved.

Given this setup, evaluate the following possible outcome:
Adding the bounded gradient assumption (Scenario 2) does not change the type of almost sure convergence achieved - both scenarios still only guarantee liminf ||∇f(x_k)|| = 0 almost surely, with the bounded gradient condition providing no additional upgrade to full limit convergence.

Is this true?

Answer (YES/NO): NO